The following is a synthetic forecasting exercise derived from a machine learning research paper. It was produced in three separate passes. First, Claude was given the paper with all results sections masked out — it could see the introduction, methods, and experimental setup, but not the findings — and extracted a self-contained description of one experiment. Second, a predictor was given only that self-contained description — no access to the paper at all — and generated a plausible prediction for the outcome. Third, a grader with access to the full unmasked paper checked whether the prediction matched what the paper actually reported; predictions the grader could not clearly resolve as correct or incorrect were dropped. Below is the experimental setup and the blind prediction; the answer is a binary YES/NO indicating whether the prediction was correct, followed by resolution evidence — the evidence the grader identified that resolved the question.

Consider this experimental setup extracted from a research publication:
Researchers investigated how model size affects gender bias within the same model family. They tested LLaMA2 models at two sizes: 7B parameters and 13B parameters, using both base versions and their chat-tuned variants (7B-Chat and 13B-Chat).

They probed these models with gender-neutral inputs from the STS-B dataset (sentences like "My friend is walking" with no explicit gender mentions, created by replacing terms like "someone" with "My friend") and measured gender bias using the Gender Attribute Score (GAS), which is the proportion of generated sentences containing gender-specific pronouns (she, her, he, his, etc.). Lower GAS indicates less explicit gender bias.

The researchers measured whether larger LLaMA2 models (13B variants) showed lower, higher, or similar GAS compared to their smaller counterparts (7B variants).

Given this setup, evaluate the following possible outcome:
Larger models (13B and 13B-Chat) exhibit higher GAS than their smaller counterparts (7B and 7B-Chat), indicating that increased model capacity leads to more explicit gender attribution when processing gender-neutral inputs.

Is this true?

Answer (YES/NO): YES